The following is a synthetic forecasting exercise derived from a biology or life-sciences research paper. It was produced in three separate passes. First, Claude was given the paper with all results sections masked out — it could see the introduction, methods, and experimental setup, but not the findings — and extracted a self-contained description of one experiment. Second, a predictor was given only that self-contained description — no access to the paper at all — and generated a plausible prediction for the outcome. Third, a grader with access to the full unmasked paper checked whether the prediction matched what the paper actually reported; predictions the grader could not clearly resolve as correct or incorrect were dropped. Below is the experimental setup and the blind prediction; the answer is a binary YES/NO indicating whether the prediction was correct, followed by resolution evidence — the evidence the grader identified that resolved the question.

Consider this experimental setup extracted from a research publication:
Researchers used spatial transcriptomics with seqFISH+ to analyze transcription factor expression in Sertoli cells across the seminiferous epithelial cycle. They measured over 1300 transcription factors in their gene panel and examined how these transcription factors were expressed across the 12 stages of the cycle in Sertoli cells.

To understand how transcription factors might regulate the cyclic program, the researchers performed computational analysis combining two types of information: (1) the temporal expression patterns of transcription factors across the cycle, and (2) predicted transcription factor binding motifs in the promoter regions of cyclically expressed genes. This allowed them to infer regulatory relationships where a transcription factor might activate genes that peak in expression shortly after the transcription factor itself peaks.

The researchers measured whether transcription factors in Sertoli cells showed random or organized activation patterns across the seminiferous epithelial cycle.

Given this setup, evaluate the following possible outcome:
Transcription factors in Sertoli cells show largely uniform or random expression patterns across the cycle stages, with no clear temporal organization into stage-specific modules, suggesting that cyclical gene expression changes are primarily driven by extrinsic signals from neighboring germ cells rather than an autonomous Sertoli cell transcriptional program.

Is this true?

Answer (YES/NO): NO